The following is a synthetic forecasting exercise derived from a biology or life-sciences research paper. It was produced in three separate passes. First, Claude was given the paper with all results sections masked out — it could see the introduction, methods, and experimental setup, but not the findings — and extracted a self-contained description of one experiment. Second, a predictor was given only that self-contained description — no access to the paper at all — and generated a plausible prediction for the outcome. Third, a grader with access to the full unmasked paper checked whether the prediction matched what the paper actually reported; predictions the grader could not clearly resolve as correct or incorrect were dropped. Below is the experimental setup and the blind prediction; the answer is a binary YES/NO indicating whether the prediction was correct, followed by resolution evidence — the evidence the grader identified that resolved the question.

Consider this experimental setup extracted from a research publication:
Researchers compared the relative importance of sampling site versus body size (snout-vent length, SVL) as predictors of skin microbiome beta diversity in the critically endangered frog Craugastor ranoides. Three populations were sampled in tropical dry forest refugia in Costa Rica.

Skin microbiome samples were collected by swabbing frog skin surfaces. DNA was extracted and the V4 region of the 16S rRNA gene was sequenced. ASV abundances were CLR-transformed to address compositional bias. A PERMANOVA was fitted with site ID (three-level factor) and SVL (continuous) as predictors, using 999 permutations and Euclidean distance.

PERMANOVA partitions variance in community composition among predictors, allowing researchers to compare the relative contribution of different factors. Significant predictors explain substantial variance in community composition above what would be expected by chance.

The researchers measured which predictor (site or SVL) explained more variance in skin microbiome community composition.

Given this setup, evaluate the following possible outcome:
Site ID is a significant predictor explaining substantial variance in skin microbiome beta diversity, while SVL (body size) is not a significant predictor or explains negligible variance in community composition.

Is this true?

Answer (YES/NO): NO